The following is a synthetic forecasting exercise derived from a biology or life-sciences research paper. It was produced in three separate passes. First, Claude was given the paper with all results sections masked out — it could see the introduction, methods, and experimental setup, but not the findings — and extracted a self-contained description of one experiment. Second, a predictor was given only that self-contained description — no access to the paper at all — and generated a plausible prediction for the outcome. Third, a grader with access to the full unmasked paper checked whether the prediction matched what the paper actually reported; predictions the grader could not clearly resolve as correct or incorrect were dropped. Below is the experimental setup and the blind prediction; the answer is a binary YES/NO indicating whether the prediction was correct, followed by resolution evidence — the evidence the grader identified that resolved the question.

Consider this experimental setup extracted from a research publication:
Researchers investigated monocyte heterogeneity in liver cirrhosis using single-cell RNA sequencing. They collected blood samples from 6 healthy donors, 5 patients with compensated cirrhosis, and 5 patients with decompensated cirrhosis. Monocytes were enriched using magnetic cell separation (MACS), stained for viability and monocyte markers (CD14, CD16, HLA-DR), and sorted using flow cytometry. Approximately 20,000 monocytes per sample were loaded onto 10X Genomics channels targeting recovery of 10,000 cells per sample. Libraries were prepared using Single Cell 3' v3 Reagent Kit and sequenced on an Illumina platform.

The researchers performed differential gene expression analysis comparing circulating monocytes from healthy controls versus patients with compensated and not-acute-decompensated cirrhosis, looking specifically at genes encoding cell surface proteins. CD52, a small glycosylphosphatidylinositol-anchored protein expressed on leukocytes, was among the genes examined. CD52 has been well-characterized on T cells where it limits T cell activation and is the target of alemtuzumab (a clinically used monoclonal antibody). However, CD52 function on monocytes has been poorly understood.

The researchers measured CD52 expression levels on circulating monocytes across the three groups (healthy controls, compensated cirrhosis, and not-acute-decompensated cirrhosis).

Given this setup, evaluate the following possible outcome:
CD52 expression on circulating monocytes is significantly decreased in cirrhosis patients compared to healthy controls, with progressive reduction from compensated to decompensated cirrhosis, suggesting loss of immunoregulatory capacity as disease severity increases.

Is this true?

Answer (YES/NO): NO